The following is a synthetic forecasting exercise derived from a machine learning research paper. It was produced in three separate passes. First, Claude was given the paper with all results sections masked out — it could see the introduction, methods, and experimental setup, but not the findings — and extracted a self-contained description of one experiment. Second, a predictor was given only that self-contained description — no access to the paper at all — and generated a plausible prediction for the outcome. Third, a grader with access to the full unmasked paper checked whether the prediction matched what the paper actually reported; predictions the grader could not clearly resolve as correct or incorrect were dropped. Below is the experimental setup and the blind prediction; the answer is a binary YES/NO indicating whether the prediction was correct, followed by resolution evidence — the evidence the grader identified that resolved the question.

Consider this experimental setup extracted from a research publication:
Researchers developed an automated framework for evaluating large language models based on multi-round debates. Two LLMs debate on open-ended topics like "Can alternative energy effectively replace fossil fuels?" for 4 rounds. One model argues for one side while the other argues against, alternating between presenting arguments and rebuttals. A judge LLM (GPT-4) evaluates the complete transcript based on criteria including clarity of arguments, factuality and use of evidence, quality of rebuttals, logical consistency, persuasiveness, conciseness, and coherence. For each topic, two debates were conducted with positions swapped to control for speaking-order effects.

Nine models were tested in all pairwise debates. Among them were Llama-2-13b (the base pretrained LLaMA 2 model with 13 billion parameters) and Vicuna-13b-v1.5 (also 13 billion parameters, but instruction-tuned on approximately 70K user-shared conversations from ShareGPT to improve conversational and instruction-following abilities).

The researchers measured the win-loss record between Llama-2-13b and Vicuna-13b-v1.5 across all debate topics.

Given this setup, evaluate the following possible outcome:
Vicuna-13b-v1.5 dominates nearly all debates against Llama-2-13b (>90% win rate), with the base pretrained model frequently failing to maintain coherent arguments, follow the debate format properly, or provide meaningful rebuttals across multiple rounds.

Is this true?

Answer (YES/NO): NO